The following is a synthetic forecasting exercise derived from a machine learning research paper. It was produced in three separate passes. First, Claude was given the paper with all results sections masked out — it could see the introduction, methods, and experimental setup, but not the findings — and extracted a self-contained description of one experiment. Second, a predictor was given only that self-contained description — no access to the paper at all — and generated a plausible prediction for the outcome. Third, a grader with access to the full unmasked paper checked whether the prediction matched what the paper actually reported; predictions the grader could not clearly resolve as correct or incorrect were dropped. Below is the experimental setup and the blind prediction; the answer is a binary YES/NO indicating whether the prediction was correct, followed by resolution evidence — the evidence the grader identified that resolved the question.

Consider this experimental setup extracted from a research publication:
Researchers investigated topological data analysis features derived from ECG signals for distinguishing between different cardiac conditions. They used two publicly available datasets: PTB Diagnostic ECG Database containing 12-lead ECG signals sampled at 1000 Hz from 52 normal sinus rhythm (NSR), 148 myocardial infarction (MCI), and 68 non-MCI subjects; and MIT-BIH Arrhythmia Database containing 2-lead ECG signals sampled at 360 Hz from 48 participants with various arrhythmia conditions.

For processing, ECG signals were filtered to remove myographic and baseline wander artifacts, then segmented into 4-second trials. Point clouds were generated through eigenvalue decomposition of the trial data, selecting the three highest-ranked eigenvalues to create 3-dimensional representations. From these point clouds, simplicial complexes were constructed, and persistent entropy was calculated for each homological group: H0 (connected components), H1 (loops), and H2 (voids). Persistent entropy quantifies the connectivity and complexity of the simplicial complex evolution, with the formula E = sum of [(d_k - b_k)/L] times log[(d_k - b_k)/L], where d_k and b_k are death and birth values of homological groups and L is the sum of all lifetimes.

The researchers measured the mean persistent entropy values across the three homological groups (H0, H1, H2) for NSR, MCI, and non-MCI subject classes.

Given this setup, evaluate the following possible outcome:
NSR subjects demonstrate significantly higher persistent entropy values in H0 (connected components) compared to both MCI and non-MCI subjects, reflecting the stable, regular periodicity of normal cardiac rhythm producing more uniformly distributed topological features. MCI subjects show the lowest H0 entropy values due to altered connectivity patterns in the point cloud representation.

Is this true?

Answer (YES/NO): NO